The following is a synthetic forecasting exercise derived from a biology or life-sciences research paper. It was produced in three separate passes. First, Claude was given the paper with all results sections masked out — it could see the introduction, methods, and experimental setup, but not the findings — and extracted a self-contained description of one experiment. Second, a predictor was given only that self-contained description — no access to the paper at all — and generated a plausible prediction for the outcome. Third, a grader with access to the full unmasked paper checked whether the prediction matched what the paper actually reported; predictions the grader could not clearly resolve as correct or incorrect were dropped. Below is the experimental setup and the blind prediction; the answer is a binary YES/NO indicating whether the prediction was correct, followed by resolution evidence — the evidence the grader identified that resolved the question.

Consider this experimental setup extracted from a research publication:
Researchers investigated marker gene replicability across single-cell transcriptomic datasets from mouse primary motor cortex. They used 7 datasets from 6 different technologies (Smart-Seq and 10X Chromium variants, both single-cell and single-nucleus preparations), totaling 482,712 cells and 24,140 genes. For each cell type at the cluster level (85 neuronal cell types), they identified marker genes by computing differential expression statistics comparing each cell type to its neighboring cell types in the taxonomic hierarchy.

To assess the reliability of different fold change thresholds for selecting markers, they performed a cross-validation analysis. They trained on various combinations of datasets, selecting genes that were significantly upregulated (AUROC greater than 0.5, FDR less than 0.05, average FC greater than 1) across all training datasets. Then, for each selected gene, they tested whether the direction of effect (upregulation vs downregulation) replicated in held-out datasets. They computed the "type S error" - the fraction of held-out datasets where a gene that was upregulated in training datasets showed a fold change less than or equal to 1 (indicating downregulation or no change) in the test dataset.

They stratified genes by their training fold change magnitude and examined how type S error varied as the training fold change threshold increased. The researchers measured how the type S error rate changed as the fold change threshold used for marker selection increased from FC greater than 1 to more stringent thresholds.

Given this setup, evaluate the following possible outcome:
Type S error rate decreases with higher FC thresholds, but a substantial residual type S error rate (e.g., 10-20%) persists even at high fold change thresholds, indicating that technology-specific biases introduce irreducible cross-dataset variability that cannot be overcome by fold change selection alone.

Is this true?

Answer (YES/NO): NO